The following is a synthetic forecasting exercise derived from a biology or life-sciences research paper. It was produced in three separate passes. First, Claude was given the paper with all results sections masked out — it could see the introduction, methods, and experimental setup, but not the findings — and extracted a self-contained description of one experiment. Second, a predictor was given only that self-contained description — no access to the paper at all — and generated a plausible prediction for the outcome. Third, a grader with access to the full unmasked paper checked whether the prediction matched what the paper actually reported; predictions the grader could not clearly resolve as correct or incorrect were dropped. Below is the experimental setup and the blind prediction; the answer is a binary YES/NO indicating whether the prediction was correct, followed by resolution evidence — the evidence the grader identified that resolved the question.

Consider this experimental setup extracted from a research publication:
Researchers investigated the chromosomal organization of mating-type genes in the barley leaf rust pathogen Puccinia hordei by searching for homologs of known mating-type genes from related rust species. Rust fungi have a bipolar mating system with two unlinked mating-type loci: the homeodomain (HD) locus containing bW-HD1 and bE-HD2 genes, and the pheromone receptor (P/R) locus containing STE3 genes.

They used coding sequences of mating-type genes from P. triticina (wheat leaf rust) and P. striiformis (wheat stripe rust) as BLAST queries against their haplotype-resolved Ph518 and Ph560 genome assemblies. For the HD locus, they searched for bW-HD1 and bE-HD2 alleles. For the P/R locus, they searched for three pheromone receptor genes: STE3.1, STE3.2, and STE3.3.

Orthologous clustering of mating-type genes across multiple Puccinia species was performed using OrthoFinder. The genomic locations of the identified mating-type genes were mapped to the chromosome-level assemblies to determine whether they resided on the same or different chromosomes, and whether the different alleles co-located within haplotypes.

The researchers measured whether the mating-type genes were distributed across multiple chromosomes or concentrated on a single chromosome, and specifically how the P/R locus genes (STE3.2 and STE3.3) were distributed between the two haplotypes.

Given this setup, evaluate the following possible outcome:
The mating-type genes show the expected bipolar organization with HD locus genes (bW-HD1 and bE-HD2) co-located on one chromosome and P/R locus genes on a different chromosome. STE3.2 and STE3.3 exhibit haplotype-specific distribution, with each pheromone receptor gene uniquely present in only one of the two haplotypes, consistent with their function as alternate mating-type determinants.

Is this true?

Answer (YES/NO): YES